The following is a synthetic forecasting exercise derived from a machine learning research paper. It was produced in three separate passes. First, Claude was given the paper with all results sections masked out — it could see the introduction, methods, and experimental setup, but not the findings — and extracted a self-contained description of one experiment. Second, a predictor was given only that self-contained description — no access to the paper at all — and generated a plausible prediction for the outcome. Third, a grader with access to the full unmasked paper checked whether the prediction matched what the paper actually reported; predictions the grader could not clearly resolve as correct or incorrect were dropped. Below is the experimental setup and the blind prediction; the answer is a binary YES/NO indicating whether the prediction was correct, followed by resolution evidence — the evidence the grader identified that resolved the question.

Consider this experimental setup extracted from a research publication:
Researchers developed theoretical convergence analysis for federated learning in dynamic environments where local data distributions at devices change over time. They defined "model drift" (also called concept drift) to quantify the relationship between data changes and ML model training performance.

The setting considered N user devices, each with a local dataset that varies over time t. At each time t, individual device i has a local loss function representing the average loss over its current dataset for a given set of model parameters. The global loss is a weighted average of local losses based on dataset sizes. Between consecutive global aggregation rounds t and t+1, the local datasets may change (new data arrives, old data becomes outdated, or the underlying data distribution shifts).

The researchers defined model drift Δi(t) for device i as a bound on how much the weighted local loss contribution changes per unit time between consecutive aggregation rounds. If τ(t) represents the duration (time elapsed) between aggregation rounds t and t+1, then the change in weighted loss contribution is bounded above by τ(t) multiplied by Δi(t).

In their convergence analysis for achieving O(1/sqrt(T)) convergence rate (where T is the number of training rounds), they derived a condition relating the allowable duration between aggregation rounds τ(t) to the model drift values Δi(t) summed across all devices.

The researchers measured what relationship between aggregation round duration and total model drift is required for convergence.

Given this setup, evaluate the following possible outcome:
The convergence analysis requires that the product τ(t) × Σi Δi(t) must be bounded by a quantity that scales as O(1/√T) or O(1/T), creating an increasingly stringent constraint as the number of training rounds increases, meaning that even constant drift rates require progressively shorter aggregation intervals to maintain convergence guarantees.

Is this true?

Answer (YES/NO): YES